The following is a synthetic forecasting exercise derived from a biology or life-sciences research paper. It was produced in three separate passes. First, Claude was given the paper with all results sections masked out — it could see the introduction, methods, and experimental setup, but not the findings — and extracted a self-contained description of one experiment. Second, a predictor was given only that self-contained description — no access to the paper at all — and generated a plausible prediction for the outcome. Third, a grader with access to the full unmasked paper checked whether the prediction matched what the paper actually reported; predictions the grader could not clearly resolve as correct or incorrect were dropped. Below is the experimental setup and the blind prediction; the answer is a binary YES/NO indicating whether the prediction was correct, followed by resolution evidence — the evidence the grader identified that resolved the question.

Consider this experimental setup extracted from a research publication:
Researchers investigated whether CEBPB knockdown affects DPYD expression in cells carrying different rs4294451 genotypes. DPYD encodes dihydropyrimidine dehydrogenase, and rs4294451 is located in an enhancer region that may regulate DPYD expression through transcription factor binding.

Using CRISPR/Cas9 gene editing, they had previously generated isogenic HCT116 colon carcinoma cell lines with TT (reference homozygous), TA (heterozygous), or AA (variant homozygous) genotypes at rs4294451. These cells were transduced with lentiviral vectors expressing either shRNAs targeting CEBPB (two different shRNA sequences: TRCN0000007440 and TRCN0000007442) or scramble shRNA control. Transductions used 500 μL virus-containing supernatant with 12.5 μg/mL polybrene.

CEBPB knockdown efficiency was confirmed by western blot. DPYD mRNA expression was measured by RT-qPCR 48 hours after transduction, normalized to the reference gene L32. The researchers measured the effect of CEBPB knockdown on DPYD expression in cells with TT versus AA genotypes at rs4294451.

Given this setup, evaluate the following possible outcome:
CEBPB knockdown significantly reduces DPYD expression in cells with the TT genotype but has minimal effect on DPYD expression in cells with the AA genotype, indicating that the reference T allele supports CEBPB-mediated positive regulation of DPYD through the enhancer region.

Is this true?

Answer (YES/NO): YES